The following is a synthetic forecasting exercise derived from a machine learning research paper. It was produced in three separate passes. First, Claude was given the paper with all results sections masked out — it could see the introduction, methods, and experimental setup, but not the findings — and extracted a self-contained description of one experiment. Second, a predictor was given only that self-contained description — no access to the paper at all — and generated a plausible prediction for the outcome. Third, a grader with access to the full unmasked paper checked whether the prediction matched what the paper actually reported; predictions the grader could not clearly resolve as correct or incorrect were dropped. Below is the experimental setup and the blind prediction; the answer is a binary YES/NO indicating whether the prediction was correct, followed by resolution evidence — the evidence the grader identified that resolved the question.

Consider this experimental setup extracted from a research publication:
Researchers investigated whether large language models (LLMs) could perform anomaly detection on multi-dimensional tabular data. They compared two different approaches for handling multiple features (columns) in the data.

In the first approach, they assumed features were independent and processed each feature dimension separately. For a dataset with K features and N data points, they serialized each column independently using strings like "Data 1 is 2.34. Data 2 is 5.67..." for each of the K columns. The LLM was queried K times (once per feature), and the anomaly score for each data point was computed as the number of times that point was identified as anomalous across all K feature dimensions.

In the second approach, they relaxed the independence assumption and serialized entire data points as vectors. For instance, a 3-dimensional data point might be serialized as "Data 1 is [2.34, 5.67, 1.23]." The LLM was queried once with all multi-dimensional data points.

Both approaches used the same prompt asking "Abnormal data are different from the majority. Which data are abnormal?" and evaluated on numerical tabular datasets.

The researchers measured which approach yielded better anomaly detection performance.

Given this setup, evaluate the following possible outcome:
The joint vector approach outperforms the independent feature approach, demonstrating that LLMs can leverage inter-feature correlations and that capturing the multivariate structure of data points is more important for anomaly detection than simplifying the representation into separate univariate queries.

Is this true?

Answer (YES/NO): NO